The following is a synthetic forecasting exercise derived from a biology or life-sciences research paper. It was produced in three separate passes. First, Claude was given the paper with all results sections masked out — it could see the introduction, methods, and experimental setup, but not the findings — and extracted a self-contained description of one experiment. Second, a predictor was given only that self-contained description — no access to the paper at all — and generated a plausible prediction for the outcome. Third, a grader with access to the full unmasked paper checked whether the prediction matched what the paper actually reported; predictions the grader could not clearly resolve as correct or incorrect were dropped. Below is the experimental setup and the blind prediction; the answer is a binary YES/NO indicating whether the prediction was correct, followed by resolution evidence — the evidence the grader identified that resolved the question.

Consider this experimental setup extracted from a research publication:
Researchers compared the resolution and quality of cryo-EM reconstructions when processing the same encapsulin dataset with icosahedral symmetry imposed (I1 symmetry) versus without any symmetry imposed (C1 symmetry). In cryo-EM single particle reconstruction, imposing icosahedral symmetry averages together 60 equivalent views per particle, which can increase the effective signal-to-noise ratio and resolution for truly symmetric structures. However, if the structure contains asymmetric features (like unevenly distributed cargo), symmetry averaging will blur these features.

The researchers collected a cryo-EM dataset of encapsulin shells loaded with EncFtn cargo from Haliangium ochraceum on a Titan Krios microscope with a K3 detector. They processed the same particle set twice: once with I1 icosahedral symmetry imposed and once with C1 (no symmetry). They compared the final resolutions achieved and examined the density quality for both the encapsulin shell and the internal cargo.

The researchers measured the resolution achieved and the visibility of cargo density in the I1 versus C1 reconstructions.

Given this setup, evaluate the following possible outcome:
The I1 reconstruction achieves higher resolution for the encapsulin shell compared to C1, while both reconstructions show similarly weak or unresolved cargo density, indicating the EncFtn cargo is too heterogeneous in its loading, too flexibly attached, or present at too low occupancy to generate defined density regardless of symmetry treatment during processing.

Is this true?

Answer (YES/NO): NO